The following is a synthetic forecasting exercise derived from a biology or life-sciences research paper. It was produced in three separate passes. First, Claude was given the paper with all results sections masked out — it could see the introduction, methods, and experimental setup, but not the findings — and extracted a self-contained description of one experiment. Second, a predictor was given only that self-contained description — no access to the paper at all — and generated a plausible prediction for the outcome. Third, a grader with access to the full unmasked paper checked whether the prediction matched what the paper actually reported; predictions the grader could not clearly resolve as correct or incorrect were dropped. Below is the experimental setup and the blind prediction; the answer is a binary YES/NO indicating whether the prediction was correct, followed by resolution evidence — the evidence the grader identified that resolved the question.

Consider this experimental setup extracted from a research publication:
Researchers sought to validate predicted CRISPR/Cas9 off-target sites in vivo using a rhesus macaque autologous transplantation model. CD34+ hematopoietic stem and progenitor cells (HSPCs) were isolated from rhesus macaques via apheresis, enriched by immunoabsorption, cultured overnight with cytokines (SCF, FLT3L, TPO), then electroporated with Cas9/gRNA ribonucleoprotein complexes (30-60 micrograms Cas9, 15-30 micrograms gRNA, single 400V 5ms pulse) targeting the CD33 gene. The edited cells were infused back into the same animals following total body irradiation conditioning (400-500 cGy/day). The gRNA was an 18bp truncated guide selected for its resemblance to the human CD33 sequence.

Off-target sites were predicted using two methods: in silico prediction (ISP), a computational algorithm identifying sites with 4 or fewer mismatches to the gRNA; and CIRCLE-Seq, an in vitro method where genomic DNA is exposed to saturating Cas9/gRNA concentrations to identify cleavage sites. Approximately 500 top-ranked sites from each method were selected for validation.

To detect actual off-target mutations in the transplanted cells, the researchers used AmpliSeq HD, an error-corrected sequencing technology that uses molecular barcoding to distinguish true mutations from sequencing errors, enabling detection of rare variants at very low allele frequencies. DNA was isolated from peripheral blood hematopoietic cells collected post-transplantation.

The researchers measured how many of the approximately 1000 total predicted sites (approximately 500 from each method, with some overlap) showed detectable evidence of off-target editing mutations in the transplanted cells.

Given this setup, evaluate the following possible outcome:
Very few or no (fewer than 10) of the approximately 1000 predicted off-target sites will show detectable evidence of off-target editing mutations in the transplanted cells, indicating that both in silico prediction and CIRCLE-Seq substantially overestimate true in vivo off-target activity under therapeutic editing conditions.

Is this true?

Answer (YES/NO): NO